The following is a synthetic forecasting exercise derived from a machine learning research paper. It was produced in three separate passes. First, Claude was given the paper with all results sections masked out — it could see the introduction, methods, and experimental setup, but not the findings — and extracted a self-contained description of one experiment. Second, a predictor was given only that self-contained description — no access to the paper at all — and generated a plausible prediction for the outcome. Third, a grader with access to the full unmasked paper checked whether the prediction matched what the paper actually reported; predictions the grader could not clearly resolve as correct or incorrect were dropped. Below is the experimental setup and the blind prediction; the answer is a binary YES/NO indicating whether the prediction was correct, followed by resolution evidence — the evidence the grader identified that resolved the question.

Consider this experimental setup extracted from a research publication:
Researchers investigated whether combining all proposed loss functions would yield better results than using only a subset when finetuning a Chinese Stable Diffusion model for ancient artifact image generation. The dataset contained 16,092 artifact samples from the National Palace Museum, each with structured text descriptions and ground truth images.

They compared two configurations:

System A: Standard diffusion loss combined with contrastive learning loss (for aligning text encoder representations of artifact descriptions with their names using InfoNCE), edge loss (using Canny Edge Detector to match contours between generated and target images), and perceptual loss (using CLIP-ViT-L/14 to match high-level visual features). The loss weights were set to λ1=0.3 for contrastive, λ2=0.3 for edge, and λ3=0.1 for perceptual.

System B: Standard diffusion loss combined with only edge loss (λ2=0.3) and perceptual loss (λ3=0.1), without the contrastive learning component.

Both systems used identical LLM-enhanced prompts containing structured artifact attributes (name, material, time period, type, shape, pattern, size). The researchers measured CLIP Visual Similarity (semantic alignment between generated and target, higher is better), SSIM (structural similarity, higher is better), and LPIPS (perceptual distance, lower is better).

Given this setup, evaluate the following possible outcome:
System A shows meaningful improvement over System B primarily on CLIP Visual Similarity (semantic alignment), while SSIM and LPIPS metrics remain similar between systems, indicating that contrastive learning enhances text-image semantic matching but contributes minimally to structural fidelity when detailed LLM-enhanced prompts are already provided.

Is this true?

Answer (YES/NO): NO